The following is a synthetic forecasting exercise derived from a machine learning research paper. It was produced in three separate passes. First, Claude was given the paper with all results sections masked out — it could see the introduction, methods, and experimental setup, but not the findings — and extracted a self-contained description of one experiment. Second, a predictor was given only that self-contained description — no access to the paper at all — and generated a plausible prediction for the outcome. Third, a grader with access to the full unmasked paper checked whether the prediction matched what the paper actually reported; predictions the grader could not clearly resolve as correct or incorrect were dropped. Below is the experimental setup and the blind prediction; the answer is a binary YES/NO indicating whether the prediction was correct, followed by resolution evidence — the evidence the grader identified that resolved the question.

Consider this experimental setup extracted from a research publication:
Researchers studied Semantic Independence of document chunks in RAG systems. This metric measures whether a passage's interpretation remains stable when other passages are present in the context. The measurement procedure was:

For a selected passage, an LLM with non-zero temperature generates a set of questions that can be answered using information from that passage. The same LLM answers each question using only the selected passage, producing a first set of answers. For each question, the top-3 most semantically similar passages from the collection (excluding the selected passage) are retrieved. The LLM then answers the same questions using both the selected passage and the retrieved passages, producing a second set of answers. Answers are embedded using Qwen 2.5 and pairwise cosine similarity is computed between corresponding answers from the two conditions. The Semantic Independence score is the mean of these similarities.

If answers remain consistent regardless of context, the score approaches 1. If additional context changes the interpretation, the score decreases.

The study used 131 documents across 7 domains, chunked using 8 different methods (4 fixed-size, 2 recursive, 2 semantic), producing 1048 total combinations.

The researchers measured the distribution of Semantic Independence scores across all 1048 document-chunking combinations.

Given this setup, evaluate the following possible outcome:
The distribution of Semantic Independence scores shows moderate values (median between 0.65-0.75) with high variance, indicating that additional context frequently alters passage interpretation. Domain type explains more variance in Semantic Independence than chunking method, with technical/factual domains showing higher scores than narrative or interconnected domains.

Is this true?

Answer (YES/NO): NO